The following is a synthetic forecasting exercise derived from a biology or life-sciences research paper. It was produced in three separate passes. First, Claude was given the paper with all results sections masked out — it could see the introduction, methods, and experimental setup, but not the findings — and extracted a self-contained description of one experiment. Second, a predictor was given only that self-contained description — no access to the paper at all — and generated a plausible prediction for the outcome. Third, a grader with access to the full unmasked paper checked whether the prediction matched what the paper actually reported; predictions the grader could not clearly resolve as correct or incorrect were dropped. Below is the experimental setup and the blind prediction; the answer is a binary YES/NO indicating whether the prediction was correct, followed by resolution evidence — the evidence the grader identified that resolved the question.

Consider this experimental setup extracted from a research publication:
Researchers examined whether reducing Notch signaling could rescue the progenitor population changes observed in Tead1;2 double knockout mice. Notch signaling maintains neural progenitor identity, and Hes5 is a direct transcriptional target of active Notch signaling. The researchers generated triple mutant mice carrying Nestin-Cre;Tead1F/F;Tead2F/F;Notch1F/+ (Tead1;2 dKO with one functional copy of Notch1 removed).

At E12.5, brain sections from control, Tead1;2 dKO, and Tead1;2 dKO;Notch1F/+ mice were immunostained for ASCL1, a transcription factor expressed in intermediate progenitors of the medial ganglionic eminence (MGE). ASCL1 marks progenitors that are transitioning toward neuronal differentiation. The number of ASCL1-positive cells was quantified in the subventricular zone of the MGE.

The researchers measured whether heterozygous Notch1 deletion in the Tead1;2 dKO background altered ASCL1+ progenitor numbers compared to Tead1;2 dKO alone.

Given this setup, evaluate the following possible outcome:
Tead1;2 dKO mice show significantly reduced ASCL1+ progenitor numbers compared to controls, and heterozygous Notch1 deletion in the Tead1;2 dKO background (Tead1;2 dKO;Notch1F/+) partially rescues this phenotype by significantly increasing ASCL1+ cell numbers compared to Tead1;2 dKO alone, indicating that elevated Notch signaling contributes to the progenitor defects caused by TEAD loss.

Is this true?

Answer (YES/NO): NO